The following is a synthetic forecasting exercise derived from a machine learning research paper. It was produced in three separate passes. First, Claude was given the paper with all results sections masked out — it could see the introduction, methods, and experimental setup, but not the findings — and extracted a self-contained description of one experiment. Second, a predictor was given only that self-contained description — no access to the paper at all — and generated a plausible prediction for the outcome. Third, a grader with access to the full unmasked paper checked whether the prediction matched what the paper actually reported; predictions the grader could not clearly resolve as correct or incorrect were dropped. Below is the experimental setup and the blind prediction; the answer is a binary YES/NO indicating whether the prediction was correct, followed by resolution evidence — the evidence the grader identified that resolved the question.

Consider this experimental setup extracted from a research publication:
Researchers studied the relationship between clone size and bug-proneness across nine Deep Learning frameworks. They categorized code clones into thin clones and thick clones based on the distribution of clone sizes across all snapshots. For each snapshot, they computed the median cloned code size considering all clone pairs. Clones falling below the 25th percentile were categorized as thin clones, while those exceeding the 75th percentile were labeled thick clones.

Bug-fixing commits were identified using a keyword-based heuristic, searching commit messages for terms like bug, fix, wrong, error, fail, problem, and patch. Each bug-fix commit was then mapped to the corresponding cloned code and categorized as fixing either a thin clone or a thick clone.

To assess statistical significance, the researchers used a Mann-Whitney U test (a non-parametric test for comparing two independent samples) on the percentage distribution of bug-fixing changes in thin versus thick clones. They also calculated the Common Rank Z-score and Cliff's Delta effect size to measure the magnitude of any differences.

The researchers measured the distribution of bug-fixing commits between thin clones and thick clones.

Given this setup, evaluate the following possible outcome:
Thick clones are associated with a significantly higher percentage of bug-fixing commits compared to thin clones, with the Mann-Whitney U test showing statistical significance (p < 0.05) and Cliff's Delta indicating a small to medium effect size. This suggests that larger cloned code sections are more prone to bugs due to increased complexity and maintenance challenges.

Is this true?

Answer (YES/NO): NO